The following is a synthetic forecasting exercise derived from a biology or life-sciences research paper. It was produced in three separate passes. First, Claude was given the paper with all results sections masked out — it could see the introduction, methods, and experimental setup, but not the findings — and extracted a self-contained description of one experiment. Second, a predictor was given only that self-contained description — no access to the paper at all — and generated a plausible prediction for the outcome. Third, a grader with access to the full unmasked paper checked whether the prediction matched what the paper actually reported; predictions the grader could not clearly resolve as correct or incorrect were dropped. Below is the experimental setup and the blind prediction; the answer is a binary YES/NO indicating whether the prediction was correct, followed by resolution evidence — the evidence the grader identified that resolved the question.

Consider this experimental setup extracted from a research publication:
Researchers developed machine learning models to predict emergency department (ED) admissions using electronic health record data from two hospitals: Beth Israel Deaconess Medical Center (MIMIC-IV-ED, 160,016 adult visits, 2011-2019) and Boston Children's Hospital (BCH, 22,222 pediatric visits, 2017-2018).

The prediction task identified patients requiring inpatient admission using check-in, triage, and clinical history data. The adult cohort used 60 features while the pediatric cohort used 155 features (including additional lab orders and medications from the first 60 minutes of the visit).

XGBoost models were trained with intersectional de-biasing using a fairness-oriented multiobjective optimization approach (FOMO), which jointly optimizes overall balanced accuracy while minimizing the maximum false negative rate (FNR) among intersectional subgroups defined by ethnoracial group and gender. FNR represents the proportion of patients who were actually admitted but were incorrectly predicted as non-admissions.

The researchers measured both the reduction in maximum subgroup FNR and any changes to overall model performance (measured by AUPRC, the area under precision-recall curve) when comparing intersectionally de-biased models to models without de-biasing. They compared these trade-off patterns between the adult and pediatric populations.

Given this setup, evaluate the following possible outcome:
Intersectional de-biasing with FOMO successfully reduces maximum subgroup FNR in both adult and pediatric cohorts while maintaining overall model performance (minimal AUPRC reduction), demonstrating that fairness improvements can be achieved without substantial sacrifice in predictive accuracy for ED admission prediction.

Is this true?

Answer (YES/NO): YES